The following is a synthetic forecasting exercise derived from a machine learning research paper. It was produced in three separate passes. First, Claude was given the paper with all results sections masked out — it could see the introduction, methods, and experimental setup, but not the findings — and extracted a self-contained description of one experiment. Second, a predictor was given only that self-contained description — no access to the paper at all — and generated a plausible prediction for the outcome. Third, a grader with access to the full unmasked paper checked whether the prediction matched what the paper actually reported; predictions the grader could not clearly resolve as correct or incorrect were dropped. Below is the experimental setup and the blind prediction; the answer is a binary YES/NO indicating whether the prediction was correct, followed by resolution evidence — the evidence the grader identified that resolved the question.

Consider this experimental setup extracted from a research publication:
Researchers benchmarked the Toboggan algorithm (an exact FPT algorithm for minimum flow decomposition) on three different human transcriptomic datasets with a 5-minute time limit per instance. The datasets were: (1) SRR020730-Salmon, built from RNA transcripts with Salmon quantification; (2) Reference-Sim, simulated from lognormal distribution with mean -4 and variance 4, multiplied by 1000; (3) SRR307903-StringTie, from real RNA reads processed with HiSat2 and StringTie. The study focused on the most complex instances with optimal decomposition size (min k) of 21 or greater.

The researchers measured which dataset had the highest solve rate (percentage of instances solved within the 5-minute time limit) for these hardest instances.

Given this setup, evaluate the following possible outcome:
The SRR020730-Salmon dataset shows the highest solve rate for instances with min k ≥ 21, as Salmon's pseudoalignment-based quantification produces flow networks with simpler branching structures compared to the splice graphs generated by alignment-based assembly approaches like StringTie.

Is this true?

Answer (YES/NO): YES